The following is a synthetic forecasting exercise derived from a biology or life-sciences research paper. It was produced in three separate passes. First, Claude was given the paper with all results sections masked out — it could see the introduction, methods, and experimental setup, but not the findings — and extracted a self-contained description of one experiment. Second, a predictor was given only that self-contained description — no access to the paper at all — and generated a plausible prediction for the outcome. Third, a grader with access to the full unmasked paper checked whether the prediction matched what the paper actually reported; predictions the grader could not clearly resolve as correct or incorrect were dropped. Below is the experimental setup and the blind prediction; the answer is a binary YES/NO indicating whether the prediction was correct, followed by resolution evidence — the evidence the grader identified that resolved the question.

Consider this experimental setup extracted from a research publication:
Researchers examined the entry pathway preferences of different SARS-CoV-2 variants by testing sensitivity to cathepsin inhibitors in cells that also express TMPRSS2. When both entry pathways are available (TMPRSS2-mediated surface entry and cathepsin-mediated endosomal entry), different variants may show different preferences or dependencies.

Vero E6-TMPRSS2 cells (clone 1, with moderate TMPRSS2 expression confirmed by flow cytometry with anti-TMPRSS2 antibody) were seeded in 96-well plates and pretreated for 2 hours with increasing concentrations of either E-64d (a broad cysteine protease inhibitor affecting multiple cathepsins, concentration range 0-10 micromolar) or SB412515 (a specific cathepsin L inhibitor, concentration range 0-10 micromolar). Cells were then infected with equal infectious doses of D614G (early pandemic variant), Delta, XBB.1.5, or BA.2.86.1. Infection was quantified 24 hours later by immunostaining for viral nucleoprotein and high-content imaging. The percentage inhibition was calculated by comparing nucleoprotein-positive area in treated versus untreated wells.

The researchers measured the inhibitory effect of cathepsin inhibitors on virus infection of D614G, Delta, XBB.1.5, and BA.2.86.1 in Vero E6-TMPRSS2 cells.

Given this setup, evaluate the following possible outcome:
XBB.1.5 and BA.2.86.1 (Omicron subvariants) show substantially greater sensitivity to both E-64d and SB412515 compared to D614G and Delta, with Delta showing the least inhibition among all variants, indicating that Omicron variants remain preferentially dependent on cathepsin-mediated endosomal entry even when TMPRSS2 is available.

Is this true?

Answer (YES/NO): NO